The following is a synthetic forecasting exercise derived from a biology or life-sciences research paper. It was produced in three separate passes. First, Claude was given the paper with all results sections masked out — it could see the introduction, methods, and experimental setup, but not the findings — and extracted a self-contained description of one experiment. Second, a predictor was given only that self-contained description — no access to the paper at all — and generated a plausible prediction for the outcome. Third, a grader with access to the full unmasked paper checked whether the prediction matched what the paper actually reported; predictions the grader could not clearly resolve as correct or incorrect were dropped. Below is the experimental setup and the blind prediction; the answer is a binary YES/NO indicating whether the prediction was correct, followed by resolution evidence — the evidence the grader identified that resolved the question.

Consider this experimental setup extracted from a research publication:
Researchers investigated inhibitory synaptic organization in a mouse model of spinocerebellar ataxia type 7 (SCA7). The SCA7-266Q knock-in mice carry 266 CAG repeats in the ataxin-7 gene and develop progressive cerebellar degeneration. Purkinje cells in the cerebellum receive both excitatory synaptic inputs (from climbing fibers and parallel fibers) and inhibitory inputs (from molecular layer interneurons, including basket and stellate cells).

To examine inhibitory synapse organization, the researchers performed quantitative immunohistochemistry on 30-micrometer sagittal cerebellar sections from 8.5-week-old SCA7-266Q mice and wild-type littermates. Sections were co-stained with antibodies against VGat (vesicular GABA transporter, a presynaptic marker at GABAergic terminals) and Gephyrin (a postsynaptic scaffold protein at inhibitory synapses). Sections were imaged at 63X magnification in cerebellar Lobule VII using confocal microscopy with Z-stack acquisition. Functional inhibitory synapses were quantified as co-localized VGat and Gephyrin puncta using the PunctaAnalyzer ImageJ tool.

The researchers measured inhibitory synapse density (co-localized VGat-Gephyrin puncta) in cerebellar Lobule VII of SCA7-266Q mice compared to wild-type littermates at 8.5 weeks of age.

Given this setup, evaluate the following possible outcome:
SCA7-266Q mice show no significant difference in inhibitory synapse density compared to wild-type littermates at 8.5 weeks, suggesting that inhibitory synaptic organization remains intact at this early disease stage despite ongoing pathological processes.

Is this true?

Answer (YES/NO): NO